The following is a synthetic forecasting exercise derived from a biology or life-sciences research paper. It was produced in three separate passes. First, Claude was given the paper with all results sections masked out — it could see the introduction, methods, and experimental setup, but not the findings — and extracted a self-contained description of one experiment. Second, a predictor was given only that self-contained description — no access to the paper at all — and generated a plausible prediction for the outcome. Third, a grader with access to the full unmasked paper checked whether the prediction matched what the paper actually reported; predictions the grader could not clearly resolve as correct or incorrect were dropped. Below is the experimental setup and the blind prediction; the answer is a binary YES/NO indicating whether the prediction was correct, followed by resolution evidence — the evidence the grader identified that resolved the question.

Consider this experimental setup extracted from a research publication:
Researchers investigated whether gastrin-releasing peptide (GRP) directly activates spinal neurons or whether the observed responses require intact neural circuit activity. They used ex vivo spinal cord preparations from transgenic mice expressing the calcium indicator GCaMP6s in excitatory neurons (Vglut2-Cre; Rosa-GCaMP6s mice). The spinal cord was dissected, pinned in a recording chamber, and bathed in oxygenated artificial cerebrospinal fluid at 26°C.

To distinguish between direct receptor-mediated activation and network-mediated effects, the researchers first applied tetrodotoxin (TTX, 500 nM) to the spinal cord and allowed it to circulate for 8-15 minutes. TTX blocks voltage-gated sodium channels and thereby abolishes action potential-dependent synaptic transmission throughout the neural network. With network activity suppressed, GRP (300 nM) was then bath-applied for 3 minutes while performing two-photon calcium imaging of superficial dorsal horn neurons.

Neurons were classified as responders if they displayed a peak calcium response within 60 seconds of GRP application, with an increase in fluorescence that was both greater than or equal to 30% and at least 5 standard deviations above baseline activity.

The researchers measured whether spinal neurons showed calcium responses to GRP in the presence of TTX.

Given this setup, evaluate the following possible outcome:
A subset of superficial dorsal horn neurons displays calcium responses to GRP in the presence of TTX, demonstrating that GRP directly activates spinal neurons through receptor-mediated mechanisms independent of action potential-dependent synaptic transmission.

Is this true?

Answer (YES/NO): YES